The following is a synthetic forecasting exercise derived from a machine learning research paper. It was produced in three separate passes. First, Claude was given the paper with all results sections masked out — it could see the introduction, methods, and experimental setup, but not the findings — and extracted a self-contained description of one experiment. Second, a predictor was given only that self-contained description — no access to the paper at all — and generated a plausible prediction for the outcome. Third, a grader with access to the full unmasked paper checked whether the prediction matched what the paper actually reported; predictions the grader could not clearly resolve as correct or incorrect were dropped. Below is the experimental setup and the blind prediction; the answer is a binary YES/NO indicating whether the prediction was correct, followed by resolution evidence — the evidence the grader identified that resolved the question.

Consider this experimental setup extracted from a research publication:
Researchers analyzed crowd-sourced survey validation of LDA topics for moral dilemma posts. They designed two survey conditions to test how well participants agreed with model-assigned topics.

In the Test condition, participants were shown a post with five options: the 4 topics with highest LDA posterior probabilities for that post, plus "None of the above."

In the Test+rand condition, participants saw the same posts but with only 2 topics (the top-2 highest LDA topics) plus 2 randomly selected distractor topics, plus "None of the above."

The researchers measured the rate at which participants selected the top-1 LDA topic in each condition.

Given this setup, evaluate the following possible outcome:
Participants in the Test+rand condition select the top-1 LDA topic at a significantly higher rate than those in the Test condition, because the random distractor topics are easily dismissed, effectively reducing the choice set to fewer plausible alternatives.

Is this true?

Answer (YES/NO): YES